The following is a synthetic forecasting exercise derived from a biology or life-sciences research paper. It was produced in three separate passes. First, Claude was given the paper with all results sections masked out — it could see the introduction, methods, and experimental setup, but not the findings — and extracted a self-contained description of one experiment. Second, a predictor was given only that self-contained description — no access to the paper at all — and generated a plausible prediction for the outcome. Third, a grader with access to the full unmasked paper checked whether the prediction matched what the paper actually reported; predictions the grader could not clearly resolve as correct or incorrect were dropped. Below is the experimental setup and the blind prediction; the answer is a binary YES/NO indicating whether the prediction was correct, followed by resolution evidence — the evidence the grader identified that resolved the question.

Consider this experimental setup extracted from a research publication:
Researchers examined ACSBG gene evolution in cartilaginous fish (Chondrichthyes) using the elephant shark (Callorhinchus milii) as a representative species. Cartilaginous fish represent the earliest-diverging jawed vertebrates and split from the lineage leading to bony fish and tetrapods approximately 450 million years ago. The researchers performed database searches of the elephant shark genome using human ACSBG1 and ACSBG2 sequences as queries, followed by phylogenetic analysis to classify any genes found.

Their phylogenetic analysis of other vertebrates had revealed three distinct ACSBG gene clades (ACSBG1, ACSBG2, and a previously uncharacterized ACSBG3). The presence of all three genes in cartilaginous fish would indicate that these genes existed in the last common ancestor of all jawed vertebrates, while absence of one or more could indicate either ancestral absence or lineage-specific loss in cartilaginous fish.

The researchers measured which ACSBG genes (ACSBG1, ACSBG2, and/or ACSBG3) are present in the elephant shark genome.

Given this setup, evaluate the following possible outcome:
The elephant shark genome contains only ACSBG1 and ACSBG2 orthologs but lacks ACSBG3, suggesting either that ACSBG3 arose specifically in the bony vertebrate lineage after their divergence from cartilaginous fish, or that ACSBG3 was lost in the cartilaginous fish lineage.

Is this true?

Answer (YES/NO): NO